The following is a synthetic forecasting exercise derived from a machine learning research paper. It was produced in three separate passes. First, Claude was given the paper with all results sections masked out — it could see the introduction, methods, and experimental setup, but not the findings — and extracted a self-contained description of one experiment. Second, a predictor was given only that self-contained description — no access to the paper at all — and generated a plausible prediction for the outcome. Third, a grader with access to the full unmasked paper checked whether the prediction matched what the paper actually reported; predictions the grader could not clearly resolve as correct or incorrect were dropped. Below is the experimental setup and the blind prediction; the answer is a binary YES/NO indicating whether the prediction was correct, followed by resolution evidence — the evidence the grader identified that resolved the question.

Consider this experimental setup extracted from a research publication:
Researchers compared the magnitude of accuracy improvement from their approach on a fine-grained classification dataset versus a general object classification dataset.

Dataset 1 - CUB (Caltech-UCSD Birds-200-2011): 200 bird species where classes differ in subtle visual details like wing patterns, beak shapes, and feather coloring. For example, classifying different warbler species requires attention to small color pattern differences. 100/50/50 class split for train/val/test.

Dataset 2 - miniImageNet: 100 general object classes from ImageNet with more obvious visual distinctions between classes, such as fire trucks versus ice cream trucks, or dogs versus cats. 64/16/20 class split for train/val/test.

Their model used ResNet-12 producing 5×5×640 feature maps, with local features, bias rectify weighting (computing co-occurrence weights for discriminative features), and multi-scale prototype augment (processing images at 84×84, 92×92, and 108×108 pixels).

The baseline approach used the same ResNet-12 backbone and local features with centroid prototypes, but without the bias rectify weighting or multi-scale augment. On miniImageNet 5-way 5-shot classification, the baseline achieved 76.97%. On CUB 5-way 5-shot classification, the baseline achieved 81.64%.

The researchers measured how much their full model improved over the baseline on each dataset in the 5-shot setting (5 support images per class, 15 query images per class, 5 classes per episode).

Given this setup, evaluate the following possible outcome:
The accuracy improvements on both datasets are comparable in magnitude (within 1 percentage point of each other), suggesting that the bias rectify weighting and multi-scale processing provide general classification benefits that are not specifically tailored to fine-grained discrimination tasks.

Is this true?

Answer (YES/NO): NO